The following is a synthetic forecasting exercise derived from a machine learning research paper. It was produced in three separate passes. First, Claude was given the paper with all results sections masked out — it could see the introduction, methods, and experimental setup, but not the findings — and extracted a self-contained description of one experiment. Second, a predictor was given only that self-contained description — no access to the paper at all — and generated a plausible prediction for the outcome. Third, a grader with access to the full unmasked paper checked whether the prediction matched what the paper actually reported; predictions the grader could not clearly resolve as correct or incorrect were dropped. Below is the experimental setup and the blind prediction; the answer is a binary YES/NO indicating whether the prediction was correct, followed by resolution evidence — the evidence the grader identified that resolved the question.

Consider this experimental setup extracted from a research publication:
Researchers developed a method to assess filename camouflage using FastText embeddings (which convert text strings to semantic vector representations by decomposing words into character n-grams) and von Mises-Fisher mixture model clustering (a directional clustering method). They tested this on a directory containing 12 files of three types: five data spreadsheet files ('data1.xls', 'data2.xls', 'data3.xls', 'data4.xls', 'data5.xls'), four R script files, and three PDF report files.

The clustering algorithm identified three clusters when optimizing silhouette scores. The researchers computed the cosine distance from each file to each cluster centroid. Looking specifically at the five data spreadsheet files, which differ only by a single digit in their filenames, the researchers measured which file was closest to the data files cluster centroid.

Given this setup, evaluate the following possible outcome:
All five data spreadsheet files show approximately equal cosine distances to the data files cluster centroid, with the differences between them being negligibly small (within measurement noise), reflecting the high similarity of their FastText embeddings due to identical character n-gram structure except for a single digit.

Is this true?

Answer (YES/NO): NO